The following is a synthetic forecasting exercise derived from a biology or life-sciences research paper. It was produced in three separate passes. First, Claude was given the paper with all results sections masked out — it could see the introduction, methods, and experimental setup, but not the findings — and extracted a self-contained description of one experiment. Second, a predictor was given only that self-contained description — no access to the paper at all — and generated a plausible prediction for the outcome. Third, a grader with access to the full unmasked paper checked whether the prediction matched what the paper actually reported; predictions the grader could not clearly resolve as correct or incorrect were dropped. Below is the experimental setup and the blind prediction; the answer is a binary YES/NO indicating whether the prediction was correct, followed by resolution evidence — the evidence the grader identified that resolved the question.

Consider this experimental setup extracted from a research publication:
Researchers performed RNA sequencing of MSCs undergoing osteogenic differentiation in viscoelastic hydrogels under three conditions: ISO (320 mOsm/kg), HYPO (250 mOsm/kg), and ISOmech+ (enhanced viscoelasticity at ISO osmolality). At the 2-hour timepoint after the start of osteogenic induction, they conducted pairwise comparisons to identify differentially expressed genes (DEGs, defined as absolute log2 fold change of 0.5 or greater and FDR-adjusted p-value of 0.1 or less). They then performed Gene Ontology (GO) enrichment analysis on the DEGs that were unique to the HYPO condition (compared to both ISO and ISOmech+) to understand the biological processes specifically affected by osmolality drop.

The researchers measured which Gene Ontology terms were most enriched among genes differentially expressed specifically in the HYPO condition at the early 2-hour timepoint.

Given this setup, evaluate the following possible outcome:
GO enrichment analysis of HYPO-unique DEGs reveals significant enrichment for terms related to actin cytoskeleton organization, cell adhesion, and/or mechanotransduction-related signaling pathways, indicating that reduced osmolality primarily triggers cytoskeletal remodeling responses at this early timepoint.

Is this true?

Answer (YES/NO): NO